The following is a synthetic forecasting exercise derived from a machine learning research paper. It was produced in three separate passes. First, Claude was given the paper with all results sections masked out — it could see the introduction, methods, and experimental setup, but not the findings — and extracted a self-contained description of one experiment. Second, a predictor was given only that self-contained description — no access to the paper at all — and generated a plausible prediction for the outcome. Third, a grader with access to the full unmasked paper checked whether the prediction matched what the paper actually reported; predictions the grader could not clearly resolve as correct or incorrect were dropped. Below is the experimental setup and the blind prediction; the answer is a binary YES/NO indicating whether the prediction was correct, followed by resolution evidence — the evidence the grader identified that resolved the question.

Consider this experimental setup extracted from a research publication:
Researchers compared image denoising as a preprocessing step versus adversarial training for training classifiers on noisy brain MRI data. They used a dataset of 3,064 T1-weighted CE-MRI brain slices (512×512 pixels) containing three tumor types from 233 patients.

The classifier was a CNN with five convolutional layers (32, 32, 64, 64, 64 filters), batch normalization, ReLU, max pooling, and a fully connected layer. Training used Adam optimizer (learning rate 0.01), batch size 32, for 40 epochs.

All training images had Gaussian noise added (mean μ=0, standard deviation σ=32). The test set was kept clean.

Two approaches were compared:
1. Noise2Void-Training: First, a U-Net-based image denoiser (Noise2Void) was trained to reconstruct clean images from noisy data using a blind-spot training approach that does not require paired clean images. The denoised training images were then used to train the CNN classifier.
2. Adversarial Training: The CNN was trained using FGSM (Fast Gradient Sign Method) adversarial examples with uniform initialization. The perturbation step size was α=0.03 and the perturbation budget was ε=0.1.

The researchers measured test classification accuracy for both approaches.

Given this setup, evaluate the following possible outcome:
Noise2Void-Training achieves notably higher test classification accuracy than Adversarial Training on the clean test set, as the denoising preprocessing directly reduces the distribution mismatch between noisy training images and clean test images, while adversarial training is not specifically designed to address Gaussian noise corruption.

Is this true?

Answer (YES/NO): NO